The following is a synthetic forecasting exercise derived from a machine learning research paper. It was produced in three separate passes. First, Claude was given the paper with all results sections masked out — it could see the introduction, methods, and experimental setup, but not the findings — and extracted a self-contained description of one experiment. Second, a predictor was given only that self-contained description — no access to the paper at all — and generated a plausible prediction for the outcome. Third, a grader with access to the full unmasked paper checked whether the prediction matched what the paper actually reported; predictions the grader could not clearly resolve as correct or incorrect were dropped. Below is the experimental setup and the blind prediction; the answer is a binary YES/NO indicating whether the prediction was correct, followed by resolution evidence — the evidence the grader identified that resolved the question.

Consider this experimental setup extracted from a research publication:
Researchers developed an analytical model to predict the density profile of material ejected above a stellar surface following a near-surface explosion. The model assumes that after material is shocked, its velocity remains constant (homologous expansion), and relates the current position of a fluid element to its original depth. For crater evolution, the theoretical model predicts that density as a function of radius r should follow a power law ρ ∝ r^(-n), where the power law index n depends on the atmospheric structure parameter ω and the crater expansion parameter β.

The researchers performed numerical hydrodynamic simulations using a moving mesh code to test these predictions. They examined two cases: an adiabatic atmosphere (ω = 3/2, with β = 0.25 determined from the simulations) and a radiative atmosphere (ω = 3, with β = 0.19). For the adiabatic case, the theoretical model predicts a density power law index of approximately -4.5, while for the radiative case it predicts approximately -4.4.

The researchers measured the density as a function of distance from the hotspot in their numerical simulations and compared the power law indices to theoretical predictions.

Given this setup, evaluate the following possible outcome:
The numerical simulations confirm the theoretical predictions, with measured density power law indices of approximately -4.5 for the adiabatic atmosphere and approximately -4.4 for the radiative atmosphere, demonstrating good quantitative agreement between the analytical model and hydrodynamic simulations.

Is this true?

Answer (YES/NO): NO